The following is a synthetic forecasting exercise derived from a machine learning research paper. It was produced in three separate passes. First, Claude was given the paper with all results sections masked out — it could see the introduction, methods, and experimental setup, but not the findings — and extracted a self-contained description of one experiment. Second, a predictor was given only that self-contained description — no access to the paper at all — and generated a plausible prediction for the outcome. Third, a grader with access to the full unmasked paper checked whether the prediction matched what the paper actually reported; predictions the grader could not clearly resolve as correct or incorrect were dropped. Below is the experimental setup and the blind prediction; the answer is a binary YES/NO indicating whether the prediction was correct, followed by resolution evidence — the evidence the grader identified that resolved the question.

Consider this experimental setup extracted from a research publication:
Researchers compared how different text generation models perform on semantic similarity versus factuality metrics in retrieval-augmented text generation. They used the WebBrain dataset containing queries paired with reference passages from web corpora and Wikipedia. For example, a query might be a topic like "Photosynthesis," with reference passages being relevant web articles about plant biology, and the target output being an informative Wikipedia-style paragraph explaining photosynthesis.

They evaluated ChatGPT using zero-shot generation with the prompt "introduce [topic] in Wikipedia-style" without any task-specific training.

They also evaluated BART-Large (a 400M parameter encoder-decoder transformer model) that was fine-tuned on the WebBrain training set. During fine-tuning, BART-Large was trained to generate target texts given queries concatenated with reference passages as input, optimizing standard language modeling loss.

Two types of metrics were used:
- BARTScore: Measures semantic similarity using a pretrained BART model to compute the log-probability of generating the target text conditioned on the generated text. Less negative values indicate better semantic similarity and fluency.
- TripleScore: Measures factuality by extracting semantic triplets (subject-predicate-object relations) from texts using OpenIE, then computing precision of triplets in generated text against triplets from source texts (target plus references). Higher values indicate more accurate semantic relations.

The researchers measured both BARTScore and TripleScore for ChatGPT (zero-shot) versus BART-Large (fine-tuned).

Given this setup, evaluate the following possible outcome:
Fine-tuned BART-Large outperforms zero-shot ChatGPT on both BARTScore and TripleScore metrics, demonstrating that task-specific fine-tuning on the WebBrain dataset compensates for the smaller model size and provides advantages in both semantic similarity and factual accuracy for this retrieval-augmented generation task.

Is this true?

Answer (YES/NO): NO